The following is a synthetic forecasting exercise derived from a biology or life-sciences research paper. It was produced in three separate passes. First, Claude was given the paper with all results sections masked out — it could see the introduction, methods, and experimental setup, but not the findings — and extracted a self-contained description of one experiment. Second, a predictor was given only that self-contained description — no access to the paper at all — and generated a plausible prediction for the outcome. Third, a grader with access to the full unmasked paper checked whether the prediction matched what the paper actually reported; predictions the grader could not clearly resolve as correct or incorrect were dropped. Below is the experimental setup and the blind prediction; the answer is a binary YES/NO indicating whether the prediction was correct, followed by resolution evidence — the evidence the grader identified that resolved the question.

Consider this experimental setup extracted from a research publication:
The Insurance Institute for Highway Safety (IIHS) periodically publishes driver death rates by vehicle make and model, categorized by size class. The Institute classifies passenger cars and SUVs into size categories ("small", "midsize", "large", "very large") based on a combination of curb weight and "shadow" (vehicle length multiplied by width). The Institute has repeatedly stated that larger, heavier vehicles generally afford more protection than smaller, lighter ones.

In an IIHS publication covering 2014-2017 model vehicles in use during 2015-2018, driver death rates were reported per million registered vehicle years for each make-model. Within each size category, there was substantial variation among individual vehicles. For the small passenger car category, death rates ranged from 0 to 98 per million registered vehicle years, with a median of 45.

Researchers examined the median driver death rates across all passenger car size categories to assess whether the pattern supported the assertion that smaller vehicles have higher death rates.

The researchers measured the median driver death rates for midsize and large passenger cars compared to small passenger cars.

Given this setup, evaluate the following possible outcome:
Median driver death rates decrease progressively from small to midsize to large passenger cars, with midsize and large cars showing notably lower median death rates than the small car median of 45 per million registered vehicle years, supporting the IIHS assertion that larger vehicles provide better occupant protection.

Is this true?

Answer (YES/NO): NO